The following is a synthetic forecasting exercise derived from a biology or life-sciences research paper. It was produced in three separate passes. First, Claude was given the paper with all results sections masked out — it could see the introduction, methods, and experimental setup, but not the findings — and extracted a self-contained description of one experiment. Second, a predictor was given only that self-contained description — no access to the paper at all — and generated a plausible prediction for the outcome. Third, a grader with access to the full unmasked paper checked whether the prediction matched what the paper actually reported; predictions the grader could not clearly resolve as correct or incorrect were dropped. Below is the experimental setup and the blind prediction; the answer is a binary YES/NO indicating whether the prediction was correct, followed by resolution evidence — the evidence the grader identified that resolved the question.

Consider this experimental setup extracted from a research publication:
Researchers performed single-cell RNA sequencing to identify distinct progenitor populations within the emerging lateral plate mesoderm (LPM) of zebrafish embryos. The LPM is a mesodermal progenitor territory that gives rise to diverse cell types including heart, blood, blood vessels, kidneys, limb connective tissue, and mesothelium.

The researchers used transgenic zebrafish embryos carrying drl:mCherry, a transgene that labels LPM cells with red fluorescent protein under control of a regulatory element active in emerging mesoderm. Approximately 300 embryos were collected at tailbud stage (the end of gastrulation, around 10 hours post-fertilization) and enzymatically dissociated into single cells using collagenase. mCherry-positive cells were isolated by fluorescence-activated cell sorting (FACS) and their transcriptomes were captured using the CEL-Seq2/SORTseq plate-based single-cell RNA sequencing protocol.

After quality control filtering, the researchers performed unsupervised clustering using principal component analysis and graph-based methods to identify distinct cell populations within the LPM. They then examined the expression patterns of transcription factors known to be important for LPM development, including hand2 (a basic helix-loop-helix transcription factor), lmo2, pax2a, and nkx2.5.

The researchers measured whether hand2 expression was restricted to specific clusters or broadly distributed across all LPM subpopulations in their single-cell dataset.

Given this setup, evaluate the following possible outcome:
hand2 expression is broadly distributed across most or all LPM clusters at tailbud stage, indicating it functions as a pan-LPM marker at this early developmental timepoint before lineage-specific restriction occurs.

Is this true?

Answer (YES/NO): NO